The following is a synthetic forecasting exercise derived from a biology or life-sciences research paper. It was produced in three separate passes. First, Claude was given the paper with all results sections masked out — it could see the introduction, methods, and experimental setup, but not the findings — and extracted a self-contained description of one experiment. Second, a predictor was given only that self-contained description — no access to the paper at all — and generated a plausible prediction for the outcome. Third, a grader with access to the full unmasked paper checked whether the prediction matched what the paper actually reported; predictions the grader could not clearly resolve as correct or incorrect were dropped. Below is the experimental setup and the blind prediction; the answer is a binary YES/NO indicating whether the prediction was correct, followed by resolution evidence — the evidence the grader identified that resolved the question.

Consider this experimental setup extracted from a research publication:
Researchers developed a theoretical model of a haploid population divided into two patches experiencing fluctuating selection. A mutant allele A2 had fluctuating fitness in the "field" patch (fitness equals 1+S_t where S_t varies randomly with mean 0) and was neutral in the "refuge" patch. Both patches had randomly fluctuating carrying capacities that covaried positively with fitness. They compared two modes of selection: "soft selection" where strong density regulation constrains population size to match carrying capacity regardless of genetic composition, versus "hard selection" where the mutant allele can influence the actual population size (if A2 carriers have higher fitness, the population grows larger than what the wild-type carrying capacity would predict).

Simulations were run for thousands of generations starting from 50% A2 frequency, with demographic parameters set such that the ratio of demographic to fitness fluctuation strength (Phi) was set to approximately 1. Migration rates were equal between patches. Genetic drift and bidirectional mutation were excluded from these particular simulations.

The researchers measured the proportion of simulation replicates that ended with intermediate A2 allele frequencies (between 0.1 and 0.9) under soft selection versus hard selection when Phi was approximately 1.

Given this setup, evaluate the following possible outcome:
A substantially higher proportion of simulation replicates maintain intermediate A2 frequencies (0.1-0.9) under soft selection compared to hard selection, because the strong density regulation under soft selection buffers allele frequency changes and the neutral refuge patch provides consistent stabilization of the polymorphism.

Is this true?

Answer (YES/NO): YES